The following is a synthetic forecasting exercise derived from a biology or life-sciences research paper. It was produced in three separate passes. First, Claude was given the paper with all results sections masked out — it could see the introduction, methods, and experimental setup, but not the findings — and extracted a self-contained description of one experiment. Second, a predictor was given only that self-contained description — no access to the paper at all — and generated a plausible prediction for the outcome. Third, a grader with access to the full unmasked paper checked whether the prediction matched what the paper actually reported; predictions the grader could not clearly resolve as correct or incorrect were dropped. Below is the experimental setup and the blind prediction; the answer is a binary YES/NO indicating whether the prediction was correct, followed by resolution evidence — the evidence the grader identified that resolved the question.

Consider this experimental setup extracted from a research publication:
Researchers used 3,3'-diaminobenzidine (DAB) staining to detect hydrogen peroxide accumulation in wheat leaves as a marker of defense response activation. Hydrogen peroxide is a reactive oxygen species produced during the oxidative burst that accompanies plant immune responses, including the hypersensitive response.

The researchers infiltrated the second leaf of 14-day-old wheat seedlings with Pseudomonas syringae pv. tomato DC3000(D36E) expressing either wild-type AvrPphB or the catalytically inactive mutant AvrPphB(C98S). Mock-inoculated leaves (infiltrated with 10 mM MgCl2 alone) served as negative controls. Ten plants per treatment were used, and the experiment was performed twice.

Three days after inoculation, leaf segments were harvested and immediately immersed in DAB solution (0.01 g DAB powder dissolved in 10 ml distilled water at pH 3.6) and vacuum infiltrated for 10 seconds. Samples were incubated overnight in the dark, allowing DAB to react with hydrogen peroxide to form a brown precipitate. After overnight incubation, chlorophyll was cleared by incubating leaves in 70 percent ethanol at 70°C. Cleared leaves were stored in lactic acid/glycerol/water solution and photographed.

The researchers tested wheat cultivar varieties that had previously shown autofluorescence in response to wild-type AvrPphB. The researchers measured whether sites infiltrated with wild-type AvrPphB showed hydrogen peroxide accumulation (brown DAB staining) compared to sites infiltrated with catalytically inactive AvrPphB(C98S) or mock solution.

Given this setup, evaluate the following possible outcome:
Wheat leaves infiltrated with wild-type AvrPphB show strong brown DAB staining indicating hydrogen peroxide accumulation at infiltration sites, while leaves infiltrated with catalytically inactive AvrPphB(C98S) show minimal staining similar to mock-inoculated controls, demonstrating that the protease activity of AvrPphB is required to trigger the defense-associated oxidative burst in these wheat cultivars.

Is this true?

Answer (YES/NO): YES